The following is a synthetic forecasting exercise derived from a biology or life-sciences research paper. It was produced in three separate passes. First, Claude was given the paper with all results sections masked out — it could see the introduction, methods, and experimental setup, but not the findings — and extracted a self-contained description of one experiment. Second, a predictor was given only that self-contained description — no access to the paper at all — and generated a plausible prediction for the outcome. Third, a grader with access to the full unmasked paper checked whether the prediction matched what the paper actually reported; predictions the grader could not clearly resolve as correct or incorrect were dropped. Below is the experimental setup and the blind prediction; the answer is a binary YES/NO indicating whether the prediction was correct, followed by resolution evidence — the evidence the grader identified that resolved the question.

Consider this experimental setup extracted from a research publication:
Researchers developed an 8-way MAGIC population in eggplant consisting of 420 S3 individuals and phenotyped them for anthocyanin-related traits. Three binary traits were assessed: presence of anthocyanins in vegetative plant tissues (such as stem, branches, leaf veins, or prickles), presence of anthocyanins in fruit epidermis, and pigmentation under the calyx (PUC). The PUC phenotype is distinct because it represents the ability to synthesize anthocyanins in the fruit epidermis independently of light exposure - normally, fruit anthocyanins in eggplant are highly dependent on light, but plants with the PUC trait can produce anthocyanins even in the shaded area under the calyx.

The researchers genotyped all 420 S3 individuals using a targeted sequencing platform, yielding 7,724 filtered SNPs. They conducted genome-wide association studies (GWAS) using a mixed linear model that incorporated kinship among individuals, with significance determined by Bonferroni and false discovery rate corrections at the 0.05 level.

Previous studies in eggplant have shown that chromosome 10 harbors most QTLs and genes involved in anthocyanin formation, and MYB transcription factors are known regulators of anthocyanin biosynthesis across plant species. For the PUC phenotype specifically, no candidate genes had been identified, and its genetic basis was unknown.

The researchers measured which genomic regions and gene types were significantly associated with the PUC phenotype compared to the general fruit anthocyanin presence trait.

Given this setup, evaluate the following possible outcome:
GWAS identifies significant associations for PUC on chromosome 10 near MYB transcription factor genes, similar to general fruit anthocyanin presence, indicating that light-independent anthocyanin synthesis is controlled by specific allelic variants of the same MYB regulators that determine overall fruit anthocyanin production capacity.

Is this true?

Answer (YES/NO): NO